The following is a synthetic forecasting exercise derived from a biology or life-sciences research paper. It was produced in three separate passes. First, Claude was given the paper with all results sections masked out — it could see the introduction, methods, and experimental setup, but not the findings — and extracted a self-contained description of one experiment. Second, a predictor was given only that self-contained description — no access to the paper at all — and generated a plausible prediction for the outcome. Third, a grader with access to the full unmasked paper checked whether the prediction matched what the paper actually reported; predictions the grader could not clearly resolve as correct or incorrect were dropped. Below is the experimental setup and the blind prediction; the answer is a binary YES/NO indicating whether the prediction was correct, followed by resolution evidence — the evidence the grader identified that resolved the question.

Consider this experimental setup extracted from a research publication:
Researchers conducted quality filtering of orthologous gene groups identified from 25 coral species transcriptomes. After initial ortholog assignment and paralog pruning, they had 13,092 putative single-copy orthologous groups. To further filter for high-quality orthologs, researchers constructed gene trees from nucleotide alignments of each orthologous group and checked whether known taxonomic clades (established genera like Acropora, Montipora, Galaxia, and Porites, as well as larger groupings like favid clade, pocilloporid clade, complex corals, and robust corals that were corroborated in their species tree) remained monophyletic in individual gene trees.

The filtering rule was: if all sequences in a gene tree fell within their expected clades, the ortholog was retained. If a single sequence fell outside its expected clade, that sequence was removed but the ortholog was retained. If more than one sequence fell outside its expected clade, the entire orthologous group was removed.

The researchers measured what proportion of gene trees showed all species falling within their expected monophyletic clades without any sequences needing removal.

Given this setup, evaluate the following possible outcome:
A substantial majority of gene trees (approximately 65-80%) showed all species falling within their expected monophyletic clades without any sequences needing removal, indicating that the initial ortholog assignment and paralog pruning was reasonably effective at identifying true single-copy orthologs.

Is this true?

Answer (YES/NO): NO